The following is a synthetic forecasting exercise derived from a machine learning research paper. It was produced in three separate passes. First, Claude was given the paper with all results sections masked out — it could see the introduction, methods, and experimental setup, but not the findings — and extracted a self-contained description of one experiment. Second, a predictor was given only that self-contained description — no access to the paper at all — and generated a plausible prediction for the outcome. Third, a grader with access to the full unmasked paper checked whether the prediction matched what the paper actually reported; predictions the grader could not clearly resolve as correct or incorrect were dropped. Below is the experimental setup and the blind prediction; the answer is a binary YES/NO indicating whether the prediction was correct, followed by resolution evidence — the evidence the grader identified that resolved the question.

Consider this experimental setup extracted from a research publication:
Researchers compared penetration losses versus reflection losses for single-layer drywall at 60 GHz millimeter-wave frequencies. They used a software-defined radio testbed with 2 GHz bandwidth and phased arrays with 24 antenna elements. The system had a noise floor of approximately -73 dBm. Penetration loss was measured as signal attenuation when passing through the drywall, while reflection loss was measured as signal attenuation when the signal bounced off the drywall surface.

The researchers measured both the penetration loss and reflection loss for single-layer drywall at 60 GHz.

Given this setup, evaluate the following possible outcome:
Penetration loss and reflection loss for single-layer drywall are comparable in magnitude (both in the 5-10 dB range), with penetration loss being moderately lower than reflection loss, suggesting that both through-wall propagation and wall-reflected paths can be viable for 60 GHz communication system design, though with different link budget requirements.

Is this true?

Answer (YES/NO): YES